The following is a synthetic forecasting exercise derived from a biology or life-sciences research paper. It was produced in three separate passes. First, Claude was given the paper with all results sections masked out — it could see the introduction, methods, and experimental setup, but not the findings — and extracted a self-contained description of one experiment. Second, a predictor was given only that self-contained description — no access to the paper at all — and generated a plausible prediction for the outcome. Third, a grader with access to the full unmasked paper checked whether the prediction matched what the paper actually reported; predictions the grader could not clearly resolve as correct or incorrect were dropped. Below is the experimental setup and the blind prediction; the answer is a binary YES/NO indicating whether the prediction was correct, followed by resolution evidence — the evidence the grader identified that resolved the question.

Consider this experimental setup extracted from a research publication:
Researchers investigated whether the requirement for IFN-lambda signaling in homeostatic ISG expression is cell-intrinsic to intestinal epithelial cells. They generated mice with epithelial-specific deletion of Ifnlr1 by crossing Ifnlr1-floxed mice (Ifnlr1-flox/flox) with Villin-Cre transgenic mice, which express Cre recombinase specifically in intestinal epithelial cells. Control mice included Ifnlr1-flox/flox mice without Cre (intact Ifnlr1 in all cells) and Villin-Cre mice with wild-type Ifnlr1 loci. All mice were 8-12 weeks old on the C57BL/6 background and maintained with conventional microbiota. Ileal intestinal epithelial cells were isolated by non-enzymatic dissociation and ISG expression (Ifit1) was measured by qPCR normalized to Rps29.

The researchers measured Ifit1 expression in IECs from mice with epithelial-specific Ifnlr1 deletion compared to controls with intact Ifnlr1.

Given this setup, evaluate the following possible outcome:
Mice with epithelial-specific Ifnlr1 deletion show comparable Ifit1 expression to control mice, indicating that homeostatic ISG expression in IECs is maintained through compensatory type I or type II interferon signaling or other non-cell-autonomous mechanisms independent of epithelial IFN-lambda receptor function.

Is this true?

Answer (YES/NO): NO